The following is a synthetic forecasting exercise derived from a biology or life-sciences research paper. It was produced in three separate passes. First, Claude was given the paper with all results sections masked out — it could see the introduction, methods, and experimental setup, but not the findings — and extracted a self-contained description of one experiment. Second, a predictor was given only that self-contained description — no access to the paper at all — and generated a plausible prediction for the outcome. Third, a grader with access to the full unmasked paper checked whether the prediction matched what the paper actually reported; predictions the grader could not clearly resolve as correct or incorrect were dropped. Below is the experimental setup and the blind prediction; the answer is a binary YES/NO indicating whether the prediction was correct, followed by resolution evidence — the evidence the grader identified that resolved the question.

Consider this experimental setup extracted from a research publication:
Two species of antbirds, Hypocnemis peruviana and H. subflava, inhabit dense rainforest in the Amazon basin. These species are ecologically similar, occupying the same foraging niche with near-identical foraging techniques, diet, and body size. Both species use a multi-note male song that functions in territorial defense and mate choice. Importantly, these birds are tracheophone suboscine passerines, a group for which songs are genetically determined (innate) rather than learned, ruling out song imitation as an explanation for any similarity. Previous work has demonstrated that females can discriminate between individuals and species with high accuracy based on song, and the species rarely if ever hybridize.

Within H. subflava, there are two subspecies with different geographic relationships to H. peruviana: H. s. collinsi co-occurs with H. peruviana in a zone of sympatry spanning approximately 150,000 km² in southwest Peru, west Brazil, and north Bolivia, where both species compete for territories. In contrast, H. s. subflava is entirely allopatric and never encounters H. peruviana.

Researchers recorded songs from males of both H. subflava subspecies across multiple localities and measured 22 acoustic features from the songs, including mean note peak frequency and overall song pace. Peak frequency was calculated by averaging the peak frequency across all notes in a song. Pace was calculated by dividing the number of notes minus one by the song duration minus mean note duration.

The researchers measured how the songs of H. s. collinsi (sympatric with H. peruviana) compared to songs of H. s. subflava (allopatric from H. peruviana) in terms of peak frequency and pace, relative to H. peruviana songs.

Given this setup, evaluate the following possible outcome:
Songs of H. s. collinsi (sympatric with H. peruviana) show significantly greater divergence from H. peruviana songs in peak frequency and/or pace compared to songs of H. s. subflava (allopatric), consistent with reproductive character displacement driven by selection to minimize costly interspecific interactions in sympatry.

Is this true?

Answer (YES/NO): NO